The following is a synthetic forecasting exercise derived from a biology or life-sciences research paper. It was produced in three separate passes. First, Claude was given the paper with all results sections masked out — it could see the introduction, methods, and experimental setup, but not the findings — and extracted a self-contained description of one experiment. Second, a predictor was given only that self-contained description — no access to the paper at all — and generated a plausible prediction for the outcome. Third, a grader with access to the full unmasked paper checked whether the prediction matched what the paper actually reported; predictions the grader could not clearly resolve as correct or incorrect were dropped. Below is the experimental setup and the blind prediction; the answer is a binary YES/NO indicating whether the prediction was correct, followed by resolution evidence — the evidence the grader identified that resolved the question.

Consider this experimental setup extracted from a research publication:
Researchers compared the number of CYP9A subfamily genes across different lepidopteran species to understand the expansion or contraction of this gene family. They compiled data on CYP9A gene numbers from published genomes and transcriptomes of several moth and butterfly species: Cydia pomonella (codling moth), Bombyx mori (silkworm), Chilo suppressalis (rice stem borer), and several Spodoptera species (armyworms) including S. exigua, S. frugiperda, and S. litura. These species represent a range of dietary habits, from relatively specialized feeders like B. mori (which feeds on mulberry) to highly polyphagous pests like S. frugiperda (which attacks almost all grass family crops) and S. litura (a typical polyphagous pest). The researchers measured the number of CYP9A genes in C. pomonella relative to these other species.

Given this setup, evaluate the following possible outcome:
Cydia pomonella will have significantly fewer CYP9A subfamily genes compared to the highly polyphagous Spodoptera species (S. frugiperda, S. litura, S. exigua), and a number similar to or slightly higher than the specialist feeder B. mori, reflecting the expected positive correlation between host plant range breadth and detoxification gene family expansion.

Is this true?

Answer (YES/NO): YES